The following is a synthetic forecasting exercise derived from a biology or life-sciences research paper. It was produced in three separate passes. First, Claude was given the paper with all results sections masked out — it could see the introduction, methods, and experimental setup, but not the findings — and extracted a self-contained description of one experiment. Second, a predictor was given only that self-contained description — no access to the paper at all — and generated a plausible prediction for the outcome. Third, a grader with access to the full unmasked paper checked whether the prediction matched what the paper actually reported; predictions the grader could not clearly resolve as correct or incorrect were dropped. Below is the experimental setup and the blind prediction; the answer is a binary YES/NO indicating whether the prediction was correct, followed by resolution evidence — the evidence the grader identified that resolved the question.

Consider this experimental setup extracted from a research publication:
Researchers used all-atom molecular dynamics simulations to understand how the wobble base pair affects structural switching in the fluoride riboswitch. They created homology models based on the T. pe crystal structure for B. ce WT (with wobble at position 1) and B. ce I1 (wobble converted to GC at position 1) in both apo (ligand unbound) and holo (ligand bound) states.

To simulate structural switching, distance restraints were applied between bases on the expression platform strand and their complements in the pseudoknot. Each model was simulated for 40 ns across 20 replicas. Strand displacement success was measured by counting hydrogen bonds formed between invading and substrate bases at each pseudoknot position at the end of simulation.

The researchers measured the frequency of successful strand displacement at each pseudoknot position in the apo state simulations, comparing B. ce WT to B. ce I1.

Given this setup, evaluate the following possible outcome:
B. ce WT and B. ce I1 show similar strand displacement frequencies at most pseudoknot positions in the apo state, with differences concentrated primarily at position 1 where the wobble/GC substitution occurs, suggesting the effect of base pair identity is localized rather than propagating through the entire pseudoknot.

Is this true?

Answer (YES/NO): NO